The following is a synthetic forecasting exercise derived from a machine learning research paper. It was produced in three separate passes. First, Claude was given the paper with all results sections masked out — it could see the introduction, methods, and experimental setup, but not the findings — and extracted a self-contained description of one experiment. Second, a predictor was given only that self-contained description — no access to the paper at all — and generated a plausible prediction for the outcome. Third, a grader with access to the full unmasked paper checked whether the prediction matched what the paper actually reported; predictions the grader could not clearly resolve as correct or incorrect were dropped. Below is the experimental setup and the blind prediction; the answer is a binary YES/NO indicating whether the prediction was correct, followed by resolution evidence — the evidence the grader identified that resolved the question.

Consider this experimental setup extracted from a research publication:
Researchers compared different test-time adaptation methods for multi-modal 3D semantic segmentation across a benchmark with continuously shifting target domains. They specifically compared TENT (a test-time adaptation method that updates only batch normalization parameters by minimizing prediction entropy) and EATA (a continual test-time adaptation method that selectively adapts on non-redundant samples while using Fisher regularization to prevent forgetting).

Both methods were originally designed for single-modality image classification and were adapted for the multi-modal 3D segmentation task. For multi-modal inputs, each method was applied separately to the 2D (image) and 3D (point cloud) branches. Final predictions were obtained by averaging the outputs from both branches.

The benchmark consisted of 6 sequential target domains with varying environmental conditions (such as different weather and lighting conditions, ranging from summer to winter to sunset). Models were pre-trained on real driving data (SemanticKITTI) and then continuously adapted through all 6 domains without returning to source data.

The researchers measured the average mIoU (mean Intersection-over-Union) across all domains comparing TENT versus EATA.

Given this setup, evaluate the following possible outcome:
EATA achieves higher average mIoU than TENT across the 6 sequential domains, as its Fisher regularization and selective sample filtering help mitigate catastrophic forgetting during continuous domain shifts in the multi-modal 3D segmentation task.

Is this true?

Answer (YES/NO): YES